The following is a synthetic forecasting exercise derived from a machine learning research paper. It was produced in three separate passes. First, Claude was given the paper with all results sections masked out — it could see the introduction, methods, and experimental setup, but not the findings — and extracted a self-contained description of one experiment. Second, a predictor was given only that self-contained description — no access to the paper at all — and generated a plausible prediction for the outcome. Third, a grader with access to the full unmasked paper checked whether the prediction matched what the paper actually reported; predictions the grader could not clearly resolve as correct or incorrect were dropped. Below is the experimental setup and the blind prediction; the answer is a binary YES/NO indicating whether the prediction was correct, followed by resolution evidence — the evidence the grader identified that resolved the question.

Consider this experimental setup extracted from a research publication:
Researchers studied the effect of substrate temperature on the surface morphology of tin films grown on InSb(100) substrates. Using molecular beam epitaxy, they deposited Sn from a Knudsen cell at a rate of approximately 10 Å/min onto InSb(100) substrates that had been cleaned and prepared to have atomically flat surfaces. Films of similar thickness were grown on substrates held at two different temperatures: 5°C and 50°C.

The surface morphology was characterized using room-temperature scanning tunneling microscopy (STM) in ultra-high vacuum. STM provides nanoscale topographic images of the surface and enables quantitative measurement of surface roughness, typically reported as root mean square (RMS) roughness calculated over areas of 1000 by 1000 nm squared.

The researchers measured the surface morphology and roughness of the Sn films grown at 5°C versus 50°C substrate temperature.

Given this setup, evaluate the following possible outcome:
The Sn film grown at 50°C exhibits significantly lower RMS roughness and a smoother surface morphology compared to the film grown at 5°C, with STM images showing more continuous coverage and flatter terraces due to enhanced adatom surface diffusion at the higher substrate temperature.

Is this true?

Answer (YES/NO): NO